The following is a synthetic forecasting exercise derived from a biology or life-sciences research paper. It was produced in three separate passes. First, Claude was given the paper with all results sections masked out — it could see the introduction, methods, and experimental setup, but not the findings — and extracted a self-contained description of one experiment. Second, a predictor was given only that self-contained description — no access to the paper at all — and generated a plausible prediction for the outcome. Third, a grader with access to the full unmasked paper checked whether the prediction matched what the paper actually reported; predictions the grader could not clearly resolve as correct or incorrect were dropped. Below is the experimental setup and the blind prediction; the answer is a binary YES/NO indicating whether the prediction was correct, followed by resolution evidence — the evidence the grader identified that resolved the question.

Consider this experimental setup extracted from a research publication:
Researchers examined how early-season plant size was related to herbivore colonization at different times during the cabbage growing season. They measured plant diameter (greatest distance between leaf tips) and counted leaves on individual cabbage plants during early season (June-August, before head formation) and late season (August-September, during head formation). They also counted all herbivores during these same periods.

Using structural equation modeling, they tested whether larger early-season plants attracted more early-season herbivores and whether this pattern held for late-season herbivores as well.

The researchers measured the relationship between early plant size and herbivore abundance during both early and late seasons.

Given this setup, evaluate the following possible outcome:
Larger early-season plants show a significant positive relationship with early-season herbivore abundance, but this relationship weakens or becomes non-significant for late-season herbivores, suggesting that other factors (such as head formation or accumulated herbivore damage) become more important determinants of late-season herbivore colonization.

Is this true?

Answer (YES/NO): NO